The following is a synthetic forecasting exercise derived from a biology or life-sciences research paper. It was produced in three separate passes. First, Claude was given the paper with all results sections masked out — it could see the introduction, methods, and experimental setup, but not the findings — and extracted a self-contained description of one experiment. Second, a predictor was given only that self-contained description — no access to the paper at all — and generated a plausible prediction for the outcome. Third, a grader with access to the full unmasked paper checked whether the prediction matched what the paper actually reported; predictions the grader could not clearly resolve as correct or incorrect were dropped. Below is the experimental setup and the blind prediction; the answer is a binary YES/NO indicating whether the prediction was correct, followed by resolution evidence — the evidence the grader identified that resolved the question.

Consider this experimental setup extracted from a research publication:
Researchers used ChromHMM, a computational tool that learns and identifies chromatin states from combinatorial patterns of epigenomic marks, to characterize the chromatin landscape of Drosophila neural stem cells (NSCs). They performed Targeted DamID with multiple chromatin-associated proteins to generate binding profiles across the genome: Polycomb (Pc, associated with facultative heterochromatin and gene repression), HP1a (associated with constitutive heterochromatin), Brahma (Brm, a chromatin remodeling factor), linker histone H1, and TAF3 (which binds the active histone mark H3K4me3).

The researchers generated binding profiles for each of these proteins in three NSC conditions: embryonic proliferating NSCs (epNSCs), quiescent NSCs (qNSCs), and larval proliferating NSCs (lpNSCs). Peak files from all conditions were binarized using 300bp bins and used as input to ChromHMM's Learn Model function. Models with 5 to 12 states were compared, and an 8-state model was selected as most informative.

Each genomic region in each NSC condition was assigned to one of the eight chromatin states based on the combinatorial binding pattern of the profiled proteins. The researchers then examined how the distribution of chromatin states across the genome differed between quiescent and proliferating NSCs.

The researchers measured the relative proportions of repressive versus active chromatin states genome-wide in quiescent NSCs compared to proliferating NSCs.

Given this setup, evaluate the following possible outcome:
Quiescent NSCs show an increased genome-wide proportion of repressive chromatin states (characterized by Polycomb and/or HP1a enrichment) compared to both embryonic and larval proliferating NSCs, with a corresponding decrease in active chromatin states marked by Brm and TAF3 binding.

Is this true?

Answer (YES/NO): NO